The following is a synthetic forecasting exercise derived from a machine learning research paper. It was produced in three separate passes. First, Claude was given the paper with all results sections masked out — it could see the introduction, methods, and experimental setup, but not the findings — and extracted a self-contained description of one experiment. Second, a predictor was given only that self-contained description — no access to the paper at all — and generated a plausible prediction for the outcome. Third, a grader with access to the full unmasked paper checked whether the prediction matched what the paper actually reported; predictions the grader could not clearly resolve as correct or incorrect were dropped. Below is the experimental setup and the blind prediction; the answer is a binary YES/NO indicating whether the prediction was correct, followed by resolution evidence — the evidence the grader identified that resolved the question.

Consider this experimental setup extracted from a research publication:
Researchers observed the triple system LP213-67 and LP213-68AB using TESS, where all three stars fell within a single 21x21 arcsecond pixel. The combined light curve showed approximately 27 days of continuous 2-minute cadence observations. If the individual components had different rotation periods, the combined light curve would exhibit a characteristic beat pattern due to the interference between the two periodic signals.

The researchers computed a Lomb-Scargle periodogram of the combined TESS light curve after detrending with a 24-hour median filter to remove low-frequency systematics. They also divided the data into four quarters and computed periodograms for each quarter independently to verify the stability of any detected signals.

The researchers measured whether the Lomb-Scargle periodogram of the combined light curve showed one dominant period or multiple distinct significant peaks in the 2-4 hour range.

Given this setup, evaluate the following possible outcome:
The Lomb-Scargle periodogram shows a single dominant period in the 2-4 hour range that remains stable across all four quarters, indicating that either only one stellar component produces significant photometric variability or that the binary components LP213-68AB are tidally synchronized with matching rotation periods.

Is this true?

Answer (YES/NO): NO